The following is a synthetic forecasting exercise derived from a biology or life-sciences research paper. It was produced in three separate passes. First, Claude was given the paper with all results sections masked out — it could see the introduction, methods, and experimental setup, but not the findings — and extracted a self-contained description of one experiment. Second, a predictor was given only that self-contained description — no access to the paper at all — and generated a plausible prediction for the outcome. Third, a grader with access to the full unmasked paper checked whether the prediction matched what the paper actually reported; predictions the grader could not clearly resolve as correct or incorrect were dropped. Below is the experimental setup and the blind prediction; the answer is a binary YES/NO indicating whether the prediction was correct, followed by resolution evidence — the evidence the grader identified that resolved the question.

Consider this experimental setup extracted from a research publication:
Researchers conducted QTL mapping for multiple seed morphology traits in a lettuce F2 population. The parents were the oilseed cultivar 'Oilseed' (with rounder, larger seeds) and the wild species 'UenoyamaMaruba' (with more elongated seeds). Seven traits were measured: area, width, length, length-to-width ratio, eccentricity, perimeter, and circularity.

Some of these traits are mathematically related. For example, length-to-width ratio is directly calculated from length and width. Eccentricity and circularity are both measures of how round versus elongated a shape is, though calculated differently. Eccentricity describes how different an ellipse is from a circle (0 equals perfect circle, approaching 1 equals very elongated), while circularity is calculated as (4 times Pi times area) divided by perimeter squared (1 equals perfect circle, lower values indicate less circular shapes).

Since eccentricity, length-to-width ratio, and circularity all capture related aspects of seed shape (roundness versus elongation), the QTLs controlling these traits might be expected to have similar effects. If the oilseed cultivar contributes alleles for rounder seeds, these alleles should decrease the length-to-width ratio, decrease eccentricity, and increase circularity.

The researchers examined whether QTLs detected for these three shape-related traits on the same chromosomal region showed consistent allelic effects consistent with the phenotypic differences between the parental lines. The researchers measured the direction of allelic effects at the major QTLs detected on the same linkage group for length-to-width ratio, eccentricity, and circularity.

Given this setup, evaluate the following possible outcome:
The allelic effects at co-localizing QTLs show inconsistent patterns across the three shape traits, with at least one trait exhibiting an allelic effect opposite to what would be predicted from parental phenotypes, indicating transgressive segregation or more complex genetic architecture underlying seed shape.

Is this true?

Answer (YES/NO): NO